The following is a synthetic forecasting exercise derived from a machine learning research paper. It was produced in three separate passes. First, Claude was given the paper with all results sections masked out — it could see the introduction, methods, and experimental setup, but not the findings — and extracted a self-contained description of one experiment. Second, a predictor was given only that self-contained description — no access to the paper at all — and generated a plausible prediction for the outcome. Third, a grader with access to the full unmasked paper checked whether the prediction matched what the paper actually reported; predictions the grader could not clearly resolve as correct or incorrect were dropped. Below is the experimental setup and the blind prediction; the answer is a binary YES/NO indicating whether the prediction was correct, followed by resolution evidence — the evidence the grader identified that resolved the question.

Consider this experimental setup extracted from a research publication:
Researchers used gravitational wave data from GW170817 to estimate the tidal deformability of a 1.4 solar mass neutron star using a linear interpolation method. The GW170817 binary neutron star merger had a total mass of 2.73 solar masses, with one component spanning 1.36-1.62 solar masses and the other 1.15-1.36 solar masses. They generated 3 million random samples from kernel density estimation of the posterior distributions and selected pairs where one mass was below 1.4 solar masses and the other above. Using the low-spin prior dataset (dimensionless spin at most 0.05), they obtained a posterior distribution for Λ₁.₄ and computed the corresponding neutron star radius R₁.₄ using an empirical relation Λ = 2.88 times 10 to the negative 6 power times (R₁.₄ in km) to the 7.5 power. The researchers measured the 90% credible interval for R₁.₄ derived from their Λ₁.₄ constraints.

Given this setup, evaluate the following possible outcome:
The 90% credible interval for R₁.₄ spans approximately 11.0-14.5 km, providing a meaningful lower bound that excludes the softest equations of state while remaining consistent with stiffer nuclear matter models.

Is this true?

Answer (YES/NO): NO